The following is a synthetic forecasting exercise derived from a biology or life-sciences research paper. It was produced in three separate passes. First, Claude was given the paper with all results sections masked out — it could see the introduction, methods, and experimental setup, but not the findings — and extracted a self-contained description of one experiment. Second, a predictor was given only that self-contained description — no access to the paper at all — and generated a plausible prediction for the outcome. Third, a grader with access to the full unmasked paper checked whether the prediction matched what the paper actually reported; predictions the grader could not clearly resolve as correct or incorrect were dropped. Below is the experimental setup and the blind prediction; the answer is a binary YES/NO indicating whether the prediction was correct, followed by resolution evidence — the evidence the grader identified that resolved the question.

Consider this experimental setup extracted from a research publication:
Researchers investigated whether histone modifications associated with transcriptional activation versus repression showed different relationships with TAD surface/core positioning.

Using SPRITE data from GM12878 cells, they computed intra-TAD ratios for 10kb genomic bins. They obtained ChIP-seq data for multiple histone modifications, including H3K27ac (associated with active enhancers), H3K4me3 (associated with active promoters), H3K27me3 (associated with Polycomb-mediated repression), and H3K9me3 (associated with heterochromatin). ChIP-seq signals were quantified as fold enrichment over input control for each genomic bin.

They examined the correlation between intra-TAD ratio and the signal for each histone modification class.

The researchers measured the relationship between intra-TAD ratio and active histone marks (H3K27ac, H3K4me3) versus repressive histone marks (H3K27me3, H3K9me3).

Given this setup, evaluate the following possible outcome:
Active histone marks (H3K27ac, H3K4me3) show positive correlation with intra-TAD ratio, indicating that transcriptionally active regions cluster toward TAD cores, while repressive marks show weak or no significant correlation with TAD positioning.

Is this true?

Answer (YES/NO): NO